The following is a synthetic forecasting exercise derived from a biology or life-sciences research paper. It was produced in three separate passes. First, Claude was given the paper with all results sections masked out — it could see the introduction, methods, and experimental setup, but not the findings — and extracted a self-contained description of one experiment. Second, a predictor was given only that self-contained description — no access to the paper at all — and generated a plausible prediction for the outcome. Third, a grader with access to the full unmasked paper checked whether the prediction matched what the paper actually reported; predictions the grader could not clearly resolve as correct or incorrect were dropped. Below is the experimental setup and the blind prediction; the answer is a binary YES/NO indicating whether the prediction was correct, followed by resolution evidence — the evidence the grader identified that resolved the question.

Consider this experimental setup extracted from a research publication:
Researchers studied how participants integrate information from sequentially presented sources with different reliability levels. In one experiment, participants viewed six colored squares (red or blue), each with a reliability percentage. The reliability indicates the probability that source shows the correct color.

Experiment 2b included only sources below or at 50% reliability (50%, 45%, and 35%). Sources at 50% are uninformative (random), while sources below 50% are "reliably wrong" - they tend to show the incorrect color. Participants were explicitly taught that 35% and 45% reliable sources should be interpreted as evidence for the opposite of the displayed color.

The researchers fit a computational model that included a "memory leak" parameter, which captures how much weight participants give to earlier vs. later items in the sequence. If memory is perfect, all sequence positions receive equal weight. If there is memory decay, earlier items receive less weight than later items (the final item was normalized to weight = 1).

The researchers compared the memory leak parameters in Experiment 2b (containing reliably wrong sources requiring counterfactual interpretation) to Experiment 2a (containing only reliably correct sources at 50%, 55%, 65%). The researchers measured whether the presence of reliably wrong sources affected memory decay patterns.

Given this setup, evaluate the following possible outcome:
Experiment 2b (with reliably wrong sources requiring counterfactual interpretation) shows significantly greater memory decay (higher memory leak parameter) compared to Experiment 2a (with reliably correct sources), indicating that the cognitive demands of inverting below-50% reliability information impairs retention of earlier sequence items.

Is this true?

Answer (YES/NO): YES